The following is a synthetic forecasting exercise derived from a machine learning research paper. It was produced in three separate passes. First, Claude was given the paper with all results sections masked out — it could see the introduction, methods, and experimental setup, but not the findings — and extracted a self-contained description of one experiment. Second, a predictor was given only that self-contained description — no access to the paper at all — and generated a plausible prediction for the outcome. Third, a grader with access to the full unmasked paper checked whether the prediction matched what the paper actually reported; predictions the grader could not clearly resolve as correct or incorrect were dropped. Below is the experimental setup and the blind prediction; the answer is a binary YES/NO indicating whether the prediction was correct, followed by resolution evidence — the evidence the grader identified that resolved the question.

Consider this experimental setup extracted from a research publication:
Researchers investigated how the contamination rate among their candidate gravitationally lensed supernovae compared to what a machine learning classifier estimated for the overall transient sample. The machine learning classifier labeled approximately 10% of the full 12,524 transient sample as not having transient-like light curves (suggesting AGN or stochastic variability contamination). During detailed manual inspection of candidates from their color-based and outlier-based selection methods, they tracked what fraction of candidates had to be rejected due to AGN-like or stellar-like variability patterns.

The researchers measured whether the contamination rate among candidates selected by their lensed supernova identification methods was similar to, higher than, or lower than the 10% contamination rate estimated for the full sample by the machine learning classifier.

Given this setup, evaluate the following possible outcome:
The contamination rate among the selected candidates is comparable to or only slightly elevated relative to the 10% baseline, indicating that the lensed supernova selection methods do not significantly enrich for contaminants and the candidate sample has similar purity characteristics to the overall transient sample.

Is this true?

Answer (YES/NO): NO